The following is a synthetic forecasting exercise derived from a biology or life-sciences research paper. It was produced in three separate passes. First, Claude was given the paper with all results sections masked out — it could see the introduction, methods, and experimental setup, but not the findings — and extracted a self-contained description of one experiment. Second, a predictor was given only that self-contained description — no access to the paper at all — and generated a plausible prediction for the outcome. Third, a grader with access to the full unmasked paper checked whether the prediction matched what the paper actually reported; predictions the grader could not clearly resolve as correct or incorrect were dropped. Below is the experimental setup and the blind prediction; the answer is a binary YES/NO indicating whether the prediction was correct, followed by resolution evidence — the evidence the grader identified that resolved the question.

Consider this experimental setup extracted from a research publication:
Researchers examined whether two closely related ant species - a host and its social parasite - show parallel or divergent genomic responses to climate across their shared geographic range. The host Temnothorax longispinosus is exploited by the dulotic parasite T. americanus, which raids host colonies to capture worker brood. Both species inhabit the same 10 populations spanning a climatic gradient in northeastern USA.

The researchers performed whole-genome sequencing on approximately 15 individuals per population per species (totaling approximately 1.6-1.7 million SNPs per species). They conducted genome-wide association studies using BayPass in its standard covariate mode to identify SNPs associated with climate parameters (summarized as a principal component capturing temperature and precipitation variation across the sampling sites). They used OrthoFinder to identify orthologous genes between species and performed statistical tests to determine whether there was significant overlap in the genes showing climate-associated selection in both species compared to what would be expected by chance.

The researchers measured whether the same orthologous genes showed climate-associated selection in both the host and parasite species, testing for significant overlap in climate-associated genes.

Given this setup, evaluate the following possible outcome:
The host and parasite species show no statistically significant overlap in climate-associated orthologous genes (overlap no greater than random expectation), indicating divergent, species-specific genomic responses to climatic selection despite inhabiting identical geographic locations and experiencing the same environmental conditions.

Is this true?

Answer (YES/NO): NO